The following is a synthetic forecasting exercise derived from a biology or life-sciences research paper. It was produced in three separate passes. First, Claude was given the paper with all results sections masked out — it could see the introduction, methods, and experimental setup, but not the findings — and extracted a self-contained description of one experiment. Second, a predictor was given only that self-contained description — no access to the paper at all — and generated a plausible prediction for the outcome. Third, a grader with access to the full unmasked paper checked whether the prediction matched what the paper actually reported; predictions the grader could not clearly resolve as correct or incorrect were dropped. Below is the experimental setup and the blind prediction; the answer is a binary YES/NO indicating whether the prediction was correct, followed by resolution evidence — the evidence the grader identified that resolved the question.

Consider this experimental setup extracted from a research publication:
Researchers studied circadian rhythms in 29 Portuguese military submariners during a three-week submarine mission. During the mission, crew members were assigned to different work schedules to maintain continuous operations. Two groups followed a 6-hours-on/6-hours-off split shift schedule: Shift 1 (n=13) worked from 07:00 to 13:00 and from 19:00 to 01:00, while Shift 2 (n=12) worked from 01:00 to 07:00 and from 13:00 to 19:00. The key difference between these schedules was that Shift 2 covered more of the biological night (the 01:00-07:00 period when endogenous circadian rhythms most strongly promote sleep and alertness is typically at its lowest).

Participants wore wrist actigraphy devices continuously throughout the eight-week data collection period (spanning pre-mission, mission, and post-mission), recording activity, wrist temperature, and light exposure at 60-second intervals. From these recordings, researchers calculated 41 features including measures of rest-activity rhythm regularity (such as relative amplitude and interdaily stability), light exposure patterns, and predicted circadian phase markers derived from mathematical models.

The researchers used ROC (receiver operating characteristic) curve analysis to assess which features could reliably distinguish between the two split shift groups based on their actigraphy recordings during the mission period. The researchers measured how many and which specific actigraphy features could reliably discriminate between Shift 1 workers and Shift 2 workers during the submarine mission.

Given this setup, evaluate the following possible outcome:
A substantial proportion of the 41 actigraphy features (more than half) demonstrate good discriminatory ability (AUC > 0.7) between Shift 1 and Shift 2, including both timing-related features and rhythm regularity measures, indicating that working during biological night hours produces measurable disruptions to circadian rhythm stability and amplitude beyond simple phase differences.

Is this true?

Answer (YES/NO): NO